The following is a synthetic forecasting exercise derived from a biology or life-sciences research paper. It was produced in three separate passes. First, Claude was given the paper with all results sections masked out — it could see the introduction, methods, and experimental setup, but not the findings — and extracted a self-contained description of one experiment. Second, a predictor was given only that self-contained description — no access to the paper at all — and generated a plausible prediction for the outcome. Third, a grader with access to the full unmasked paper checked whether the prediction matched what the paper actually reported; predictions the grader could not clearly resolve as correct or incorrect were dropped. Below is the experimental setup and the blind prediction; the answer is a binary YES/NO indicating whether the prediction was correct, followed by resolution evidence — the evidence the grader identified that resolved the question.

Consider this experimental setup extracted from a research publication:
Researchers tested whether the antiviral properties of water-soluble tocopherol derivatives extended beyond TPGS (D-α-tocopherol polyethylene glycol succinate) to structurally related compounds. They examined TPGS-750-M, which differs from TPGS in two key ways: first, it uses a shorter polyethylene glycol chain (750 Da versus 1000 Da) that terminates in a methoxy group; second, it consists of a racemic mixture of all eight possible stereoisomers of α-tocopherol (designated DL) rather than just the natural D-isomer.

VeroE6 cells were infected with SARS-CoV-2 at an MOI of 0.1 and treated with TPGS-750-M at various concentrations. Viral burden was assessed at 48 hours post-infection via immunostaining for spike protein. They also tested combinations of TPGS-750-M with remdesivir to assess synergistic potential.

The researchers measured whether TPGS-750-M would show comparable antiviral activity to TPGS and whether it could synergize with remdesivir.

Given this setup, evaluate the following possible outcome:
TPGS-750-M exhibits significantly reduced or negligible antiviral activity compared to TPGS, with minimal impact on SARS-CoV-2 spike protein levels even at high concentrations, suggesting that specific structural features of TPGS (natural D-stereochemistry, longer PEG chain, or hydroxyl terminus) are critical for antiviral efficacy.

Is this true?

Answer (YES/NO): NO